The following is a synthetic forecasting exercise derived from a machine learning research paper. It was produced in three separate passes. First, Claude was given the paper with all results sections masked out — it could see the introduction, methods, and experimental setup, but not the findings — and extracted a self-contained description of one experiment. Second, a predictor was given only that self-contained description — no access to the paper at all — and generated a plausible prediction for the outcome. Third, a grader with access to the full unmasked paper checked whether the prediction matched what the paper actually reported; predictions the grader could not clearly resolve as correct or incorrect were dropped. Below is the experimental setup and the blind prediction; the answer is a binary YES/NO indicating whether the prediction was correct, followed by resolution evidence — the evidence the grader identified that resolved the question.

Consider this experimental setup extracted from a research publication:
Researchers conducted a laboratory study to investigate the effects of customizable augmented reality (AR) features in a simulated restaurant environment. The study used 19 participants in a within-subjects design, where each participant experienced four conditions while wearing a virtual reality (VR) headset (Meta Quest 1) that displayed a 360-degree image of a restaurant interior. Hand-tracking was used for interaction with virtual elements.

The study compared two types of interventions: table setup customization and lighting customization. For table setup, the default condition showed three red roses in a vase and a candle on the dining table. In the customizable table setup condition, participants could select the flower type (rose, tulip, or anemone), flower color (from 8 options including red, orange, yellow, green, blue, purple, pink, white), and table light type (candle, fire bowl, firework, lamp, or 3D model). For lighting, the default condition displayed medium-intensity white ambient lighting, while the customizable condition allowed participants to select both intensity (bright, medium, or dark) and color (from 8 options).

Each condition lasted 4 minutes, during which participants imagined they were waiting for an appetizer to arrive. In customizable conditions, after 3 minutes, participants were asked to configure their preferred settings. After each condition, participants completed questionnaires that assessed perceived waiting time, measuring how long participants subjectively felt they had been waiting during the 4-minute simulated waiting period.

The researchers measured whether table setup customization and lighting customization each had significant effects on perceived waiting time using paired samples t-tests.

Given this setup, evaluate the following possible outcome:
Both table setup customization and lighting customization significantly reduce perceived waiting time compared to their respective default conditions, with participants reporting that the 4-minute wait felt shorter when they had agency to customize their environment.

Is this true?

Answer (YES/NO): NO